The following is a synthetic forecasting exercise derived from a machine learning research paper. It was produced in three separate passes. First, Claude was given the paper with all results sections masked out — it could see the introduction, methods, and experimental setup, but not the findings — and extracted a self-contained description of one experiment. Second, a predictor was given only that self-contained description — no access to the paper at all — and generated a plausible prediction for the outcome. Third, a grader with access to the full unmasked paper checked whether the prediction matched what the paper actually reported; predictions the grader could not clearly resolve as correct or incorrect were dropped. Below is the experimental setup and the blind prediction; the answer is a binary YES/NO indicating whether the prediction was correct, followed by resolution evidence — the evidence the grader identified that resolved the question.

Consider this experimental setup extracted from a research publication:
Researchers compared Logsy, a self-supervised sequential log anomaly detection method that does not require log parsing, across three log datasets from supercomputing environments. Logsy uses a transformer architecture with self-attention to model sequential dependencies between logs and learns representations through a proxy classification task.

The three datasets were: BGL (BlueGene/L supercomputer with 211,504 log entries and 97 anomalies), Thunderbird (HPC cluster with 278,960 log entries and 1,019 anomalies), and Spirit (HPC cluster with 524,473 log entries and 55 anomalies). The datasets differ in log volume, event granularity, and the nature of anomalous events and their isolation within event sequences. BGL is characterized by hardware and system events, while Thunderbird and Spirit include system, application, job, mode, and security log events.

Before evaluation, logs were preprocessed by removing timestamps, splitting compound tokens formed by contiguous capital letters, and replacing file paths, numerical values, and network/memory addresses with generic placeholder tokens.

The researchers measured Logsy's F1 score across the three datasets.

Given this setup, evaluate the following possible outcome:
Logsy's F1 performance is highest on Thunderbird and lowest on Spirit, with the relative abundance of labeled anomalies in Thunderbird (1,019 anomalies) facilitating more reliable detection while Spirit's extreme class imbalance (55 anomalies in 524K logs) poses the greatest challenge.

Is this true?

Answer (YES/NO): YES